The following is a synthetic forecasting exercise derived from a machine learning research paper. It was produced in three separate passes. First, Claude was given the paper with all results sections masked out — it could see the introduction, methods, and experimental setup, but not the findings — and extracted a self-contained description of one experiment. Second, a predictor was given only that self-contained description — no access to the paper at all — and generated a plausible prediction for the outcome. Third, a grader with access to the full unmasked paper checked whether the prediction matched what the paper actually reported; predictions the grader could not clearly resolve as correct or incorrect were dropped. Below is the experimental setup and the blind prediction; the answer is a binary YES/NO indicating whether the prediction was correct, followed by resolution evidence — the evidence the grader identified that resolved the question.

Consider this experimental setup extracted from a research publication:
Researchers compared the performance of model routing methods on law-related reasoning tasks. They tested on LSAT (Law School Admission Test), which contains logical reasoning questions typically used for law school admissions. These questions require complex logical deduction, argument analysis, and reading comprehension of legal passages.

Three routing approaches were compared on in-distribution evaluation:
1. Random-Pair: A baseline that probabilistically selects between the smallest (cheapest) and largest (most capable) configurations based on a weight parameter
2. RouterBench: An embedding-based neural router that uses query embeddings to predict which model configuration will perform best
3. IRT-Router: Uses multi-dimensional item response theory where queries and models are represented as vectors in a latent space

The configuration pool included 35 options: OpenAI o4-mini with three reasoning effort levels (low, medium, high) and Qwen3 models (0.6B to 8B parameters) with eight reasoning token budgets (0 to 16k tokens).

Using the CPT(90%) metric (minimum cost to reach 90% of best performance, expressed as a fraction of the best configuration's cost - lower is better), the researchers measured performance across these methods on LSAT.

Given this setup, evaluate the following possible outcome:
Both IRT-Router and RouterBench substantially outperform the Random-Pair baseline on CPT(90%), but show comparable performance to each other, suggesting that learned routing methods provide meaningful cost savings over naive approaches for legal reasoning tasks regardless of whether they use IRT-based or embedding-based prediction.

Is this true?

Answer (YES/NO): YES